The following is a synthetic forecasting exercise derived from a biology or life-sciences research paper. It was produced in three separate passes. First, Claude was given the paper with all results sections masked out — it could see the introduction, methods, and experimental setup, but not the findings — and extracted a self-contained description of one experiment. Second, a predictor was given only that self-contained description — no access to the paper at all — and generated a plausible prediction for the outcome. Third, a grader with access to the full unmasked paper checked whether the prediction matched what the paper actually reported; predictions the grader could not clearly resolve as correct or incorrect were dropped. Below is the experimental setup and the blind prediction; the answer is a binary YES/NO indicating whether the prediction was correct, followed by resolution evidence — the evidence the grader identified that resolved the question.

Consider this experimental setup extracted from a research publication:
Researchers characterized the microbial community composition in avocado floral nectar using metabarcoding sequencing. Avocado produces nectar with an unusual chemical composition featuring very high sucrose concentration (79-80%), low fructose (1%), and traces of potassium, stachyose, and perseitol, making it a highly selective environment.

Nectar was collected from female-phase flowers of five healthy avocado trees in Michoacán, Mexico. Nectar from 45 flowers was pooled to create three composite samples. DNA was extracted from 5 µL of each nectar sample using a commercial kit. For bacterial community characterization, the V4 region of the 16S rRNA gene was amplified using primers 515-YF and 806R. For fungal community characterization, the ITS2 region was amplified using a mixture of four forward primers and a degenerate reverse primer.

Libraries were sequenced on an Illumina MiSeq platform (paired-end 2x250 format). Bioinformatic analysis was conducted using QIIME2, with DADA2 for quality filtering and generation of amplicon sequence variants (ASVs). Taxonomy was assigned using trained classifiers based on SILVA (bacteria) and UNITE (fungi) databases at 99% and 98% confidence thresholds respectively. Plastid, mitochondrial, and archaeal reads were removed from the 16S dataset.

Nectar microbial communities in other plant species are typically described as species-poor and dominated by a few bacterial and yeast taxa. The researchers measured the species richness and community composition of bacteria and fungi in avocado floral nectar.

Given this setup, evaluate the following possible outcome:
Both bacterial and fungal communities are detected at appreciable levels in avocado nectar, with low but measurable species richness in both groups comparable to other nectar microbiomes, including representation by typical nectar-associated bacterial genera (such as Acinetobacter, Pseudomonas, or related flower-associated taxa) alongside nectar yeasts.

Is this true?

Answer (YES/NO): YES